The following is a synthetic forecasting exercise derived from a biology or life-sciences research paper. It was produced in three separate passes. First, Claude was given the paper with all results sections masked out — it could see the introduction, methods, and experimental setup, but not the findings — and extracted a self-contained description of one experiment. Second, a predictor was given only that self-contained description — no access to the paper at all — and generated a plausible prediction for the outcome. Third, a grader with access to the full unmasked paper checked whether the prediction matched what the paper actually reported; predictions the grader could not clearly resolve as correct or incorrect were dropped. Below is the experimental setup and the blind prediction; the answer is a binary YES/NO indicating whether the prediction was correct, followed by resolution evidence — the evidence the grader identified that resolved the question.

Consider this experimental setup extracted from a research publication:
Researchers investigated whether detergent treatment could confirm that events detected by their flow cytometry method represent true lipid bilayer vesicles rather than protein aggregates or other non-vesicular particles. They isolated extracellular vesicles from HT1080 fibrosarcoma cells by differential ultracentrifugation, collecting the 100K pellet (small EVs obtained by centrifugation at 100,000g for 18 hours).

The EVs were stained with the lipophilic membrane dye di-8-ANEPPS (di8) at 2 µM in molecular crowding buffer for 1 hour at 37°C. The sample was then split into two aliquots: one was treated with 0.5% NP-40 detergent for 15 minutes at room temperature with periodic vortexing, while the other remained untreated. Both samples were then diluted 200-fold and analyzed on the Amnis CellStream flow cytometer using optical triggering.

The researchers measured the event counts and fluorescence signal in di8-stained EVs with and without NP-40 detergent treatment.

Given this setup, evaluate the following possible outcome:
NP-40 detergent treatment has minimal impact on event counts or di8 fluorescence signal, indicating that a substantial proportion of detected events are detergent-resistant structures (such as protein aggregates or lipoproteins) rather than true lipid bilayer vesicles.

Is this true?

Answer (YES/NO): NO